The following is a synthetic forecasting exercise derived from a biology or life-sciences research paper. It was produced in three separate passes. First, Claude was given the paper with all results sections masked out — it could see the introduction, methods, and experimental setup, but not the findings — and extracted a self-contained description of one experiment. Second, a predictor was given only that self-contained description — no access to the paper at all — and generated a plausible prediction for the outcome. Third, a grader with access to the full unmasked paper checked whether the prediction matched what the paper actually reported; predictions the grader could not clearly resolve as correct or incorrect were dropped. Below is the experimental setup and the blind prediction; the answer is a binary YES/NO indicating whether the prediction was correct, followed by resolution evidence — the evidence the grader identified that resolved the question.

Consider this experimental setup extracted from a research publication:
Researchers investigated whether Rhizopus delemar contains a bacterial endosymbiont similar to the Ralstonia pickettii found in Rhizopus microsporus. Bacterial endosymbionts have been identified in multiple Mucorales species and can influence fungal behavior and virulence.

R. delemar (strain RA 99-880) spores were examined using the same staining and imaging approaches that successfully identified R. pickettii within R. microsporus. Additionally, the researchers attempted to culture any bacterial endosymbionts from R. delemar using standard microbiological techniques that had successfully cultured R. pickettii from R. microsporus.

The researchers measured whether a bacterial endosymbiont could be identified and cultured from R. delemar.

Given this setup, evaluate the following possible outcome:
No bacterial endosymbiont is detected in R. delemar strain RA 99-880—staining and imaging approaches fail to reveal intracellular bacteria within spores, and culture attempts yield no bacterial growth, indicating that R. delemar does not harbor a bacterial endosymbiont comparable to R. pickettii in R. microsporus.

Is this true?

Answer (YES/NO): NO